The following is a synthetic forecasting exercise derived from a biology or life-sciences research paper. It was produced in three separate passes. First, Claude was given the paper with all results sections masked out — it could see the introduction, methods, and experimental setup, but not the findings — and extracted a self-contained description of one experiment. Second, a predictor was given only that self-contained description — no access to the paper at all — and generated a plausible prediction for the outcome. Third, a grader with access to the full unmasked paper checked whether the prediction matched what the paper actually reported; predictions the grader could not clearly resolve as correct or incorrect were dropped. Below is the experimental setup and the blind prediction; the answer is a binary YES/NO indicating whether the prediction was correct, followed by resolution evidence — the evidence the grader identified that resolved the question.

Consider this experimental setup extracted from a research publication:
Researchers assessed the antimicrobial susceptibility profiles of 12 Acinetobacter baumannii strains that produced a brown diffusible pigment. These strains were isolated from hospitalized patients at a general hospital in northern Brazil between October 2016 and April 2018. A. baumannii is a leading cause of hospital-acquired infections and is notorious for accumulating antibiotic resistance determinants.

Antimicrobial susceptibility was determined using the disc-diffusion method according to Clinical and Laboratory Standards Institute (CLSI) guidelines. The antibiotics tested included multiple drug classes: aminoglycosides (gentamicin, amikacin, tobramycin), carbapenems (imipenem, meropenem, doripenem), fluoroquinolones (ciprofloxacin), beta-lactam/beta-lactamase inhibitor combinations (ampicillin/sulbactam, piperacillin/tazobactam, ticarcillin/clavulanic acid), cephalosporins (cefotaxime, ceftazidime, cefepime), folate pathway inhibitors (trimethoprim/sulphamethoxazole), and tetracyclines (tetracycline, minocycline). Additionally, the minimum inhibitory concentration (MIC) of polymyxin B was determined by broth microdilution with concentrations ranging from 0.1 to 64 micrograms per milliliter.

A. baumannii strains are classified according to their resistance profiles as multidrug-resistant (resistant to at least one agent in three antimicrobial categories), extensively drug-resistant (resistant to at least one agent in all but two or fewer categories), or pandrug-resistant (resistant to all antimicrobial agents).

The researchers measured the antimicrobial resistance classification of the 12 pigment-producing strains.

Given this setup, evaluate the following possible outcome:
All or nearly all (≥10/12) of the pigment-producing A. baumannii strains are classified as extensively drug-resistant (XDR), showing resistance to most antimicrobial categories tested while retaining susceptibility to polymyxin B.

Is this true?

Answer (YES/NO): YES